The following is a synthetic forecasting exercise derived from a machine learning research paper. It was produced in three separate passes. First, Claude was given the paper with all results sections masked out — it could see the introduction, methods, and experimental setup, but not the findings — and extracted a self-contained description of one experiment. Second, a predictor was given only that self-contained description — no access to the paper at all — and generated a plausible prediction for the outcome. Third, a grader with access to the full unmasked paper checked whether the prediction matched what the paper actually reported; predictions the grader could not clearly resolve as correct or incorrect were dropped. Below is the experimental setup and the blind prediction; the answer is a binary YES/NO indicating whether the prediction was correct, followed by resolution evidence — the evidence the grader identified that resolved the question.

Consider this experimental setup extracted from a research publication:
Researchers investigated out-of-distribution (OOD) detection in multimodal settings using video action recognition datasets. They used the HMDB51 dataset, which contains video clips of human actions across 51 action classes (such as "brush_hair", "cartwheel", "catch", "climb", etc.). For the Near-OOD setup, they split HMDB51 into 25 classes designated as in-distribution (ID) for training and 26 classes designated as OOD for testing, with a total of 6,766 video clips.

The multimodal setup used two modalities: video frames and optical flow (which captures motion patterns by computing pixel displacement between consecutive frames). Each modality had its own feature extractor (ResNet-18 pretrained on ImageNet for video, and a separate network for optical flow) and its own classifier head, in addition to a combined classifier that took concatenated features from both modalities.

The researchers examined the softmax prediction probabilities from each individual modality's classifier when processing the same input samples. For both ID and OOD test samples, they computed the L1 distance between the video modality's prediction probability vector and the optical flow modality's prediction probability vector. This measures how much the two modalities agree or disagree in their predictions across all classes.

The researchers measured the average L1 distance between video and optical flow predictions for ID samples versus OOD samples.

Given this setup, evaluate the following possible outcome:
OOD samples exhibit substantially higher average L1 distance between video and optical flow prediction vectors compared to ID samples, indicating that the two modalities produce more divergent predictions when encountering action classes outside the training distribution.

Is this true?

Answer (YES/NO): YES